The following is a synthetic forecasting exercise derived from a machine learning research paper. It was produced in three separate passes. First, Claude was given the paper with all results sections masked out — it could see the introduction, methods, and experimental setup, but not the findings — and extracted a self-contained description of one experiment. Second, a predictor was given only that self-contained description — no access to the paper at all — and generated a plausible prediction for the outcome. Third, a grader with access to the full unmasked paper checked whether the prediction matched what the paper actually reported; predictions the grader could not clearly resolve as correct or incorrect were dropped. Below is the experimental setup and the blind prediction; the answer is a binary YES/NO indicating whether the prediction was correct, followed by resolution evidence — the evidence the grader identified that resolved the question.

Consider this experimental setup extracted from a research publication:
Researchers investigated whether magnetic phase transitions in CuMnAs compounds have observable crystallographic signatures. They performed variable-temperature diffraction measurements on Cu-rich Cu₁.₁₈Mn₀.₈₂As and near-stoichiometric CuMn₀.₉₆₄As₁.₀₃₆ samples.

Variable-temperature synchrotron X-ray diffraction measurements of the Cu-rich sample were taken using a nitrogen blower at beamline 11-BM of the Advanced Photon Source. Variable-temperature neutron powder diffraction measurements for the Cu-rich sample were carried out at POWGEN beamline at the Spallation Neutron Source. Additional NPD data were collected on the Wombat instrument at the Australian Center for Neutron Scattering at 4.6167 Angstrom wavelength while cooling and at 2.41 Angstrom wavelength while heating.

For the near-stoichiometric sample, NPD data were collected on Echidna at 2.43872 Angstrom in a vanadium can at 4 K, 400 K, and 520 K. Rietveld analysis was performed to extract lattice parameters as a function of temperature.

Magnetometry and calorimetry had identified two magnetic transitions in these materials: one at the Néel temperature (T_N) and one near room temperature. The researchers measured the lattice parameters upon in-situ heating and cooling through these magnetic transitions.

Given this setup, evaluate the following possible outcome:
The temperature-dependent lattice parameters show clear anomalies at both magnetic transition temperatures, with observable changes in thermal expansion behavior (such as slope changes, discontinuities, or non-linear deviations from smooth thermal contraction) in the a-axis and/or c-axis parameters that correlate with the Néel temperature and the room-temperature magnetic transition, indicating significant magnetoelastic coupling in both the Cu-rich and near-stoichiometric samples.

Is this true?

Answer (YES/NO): YES